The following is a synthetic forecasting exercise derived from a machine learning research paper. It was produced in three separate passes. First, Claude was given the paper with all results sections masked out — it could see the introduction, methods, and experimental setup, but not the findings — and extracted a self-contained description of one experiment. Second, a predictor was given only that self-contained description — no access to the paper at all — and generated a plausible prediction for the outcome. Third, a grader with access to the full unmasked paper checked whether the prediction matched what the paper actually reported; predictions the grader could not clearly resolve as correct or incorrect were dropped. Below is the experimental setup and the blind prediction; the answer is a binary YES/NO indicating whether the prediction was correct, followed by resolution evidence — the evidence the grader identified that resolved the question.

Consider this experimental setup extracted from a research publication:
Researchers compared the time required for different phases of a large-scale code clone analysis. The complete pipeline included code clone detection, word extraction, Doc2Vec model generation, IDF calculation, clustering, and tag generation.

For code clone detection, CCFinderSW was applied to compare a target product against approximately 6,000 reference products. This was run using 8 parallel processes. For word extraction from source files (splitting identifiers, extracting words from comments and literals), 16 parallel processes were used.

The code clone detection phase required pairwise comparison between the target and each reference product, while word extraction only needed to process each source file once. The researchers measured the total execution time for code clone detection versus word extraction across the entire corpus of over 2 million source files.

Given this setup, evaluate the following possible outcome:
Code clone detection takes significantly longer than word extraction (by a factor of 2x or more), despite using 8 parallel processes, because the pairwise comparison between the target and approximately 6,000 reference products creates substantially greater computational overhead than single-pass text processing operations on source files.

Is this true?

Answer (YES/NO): YES